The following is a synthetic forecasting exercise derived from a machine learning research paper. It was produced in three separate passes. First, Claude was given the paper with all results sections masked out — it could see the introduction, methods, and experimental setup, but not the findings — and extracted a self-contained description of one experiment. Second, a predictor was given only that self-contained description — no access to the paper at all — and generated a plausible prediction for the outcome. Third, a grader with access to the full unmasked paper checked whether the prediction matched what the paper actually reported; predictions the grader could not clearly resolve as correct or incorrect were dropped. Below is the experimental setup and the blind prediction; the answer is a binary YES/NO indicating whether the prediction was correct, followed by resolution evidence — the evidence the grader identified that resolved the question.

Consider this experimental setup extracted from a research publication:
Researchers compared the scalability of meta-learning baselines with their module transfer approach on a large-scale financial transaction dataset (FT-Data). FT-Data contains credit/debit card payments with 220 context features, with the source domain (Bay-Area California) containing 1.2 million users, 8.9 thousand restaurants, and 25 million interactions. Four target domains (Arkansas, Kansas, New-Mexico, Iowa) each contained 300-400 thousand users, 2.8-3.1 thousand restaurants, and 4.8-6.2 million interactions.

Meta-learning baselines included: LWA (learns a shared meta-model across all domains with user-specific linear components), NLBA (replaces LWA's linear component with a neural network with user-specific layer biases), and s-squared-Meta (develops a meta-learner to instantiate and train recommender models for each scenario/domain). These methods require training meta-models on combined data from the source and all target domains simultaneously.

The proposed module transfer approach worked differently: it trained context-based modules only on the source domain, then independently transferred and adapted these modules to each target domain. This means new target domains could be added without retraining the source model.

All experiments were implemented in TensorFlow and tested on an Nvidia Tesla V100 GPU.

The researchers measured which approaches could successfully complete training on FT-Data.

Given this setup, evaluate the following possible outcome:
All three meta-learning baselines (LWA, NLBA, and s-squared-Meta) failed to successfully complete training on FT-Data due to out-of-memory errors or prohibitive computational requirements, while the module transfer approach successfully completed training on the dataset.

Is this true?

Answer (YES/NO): NO